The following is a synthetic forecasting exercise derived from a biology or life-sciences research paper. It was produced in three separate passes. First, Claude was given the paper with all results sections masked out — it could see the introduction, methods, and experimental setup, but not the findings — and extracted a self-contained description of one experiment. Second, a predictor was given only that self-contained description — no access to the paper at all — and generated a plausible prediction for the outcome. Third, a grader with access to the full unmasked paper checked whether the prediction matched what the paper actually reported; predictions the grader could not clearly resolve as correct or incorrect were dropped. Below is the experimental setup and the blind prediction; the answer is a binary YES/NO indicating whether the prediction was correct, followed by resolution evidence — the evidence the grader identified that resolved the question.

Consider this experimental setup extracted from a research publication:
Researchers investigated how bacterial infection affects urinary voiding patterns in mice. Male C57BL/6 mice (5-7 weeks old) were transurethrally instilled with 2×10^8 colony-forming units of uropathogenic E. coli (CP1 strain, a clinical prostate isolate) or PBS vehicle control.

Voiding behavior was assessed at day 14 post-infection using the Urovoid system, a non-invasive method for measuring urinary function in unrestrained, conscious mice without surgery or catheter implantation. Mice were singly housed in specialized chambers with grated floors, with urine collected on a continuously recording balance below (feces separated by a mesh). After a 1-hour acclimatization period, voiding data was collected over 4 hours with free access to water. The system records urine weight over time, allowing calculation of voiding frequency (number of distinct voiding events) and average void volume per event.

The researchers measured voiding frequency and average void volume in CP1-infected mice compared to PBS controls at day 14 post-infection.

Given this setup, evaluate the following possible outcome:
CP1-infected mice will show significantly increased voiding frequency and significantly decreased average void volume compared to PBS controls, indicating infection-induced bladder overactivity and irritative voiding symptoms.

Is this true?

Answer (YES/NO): NO